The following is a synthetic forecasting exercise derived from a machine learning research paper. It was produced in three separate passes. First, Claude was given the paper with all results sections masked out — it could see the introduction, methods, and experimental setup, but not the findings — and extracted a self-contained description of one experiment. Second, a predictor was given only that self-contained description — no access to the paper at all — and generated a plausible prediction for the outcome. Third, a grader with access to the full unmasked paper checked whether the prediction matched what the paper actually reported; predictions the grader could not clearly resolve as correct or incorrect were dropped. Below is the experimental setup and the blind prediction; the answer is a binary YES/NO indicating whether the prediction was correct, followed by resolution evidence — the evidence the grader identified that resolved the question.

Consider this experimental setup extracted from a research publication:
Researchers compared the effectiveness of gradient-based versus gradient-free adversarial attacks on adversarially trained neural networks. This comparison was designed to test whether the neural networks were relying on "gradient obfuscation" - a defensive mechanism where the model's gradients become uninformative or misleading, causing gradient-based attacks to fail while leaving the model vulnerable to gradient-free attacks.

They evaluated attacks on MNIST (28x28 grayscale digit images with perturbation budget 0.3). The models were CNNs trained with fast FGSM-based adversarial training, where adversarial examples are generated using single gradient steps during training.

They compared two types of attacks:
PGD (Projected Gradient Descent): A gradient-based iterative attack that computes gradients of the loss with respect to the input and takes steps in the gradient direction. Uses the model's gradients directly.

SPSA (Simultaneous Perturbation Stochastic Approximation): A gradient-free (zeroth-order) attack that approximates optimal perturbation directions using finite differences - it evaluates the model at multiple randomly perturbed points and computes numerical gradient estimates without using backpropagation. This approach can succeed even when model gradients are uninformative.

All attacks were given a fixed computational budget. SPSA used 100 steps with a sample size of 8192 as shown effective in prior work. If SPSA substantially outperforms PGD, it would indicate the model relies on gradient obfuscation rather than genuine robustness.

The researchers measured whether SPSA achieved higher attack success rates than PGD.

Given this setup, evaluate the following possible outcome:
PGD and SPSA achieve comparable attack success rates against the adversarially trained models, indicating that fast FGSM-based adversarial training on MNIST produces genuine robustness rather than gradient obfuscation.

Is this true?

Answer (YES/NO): NO